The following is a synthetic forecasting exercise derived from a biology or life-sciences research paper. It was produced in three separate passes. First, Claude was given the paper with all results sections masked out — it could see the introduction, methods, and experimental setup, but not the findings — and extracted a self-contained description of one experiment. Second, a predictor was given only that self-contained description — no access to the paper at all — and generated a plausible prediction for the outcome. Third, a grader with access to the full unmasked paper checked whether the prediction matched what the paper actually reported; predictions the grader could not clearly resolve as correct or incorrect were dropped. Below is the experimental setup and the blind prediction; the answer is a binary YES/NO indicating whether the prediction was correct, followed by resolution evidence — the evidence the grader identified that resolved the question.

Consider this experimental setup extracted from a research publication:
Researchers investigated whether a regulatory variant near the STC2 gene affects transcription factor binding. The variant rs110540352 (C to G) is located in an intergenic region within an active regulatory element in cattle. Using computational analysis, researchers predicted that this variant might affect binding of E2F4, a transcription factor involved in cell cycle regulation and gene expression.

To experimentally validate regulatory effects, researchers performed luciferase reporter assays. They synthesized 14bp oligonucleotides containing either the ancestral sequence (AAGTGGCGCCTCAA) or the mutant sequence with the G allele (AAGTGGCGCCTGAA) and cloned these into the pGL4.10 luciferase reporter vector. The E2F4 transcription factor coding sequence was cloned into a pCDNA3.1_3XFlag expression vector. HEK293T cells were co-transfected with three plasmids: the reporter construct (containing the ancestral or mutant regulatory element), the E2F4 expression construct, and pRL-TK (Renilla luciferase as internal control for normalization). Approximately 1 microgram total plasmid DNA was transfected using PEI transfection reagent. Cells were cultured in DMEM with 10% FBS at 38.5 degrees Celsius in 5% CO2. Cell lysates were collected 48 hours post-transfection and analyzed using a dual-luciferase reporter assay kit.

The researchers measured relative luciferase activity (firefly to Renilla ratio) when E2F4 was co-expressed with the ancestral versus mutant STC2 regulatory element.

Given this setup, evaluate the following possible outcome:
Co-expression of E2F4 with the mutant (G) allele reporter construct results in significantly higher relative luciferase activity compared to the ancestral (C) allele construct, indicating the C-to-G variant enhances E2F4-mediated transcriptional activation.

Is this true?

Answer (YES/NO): NO